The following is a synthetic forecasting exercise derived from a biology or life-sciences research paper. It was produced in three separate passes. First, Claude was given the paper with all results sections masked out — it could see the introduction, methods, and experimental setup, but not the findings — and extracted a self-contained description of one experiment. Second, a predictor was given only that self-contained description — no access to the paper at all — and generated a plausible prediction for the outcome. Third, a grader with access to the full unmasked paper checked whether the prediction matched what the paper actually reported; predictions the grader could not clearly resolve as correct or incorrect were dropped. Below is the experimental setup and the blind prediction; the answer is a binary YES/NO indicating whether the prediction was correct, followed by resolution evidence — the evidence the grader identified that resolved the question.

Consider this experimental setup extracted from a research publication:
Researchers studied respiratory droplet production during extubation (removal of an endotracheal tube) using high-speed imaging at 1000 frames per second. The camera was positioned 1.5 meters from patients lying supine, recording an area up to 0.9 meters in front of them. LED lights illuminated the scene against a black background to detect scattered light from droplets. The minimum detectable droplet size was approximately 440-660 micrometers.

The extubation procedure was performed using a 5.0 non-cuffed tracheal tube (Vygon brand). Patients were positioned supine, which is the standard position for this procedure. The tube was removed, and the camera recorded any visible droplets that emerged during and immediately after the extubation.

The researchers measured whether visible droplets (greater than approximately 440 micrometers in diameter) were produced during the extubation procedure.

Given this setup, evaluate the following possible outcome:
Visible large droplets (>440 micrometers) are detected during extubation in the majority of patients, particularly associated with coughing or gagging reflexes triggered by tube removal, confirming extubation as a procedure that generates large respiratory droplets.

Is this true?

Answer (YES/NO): NO